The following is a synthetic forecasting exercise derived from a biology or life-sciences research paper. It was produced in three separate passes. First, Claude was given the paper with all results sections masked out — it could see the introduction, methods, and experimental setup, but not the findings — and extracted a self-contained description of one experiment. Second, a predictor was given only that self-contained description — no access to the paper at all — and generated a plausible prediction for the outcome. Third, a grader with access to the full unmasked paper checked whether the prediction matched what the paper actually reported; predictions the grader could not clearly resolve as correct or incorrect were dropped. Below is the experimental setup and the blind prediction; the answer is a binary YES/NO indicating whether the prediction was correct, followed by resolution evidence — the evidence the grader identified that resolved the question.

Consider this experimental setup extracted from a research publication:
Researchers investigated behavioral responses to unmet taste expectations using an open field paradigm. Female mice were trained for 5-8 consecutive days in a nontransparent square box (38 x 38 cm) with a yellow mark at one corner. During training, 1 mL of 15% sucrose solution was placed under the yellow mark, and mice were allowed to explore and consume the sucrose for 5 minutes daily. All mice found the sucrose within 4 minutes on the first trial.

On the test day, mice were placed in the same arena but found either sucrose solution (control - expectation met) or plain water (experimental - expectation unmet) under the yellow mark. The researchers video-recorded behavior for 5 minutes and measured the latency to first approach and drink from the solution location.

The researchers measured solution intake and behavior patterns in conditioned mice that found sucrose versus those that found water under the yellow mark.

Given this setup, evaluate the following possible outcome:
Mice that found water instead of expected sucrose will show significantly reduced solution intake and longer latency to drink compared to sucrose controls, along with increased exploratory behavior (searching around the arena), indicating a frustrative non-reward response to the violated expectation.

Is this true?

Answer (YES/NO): NO